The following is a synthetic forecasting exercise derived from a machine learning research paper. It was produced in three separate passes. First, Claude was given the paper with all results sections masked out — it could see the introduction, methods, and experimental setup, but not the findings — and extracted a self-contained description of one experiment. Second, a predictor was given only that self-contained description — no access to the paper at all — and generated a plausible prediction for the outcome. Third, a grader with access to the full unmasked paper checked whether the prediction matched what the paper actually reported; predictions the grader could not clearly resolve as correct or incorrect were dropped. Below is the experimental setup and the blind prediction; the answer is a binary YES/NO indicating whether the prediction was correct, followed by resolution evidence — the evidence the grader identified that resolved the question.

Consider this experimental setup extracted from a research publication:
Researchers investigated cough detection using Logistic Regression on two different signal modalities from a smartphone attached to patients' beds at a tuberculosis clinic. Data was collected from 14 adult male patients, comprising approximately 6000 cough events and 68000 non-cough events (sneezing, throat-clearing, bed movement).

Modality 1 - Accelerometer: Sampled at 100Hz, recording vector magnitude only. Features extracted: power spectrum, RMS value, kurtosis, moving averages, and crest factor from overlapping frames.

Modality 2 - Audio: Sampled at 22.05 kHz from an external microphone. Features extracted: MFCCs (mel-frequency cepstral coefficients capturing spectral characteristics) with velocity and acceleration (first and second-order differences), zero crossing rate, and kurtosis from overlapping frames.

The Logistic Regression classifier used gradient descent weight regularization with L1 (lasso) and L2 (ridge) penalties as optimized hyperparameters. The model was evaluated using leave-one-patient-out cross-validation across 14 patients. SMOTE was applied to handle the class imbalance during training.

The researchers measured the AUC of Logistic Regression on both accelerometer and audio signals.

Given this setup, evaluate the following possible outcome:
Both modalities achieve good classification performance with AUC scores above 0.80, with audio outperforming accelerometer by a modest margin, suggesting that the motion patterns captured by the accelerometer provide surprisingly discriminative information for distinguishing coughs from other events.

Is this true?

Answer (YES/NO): YES